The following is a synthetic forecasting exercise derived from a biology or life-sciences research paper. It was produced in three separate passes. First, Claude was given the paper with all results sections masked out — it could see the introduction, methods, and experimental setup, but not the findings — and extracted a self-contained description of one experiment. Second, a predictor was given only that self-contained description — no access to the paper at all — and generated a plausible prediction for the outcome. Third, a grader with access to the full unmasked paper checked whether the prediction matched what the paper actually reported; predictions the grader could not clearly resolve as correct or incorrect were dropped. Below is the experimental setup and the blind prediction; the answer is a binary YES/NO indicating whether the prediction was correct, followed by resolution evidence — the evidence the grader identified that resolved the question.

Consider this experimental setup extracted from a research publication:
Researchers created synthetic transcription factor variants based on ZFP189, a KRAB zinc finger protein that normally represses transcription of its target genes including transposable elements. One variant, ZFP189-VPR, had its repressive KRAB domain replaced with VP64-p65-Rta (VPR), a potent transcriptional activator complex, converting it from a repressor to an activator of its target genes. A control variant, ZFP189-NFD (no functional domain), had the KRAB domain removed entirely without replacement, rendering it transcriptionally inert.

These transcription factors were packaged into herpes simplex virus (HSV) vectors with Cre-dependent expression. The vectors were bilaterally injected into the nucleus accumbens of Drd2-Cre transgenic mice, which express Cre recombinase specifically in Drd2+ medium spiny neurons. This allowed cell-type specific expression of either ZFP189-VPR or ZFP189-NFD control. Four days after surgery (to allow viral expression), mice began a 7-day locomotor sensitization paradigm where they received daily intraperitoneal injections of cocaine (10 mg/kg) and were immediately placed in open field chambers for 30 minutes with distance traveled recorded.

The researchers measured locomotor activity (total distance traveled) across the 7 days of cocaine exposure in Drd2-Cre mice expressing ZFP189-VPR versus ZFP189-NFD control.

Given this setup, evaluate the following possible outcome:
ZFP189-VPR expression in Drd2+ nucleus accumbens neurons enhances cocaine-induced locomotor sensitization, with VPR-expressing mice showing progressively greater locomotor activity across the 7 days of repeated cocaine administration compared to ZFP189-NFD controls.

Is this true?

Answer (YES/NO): NO